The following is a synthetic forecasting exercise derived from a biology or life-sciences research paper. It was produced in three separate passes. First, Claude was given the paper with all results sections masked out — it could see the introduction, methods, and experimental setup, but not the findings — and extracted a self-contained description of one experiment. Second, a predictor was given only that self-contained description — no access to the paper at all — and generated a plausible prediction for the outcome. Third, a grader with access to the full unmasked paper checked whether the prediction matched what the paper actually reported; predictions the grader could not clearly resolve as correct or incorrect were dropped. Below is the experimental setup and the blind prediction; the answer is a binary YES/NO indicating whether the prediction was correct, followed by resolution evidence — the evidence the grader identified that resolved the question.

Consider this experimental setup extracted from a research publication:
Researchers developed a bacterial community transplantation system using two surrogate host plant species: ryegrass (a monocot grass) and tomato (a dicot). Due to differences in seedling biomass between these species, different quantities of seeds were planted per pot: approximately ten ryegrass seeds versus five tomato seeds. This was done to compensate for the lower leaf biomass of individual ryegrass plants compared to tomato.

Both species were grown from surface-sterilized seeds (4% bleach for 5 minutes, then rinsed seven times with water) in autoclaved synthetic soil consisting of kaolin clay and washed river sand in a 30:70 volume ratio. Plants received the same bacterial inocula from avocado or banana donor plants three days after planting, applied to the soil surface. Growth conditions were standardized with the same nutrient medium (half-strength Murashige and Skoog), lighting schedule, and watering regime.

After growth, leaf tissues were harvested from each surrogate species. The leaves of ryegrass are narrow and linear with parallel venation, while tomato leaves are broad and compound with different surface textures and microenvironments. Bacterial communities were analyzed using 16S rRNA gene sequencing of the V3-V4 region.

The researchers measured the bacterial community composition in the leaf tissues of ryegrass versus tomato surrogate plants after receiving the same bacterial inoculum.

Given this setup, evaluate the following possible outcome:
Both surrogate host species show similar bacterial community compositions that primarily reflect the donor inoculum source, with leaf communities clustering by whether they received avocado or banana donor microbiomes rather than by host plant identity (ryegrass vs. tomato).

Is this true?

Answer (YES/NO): NO